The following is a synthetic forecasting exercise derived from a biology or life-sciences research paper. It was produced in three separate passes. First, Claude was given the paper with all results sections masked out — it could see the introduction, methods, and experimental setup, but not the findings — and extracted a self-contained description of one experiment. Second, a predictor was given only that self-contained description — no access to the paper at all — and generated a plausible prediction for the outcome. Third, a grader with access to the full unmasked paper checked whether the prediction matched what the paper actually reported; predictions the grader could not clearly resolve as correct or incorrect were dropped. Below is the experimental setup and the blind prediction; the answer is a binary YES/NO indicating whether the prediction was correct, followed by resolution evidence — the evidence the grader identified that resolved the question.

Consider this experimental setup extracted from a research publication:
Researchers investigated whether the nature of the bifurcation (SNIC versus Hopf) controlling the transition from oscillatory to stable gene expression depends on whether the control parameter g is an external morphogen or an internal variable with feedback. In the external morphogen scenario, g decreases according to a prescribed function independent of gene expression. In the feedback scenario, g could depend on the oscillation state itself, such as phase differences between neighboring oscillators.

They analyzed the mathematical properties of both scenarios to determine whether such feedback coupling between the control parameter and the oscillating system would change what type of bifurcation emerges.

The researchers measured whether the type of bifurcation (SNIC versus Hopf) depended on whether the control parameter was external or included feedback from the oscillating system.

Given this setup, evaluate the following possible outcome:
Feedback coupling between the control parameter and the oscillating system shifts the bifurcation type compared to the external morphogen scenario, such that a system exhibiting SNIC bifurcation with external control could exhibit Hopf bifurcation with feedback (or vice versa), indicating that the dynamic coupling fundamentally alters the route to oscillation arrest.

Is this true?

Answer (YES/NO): NO